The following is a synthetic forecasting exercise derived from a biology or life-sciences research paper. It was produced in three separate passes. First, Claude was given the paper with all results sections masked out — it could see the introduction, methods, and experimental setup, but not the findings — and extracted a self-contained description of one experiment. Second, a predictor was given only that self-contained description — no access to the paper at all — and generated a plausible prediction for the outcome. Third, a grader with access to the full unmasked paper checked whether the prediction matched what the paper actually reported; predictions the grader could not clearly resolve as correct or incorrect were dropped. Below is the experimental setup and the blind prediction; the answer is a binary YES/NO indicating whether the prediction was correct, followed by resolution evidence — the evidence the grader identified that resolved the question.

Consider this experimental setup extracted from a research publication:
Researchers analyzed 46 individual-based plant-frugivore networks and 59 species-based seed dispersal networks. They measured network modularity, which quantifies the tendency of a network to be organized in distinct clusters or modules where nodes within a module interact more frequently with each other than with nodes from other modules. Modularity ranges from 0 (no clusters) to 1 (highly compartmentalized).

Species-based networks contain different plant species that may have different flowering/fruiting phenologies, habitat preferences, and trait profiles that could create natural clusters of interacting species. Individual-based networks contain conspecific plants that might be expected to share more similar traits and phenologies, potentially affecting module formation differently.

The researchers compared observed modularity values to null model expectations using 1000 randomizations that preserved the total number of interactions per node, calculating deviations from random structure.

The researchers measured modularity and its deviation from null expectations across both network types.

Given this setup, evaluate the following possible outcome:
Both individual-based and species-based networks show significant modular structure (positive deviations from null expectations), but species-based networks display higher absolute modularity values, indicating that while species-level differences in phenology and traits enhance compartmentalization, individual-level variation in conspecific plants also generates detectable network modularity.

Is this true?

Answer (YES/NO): NO